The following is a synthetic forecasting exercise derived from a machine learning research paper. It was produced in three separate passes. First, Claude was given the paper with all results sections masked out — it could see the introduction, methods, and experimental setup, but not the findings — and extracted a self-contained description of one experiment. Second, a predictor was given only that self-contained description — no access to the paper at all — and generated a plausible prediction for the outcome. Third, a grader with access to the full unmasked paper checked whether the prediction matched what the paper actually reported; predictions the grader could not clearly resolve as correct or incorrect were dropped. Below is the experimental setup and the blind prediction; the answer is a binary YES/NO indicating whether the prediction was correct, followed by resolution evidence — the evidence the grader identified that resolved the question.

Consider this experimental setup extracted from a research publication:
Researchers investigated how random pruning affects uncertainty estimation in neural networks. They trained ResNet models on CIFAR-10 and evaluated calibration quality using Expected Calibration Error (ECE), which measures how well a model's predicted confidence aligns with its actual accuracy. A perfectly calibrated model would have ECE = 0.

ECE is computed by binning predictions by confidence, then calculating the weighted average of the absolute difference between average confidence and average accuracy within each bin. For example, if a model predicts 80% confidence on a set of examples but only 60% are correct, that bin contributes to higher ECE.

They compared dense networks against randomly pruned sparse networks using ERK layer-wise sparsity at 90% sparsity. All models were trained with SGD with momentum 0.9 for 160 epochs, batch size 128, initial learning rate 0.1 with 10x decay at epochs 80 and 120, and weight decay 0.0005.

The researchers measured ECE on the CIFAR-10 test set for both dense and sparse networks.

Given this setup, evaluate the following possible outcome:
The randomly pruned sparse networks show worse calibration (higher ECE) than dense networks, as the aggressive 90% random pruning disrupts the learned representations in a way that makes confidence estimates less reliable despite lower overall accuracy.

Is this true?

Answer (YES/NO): NO